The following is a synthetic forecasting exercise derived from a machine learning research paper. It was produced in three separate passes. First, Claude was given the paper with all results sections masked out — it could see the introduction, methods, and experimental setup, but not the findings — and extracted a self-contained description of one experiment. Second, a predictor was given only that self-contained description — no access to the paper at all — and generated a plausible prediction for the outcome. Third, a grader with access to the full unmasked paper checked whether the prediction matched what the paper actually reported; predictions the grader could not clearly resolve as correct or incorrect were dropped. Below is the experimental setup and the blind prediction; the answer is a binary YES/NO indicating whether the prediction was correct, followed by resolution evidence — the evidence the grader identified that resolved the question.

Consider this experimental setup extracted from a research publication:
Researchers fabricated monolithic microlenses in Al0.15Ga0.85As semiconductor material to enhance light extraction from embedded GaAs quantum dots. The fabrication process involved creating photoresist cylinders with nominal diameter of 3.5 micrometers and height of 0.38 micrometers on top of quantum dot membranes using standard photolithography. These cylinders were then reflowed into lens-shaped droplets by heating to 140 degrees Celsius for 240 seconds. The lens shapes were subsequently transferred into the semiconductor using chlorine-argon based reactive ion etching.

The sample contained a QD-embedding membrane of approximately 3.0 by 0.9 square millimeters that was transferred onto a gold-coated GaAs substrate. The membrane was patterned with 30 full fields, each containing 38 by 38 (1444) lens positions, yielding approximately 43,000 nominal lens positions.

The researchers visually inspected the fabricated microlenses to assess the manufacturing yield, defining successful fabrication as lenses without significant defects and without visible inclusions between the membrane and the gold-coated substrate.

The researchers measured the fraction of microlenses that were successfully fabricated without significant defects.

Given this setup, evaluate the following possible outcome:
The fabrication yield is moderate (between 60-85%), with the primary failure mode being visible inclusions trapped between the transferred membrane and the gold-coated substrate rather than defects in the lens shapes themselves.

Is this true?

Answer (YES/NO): NO